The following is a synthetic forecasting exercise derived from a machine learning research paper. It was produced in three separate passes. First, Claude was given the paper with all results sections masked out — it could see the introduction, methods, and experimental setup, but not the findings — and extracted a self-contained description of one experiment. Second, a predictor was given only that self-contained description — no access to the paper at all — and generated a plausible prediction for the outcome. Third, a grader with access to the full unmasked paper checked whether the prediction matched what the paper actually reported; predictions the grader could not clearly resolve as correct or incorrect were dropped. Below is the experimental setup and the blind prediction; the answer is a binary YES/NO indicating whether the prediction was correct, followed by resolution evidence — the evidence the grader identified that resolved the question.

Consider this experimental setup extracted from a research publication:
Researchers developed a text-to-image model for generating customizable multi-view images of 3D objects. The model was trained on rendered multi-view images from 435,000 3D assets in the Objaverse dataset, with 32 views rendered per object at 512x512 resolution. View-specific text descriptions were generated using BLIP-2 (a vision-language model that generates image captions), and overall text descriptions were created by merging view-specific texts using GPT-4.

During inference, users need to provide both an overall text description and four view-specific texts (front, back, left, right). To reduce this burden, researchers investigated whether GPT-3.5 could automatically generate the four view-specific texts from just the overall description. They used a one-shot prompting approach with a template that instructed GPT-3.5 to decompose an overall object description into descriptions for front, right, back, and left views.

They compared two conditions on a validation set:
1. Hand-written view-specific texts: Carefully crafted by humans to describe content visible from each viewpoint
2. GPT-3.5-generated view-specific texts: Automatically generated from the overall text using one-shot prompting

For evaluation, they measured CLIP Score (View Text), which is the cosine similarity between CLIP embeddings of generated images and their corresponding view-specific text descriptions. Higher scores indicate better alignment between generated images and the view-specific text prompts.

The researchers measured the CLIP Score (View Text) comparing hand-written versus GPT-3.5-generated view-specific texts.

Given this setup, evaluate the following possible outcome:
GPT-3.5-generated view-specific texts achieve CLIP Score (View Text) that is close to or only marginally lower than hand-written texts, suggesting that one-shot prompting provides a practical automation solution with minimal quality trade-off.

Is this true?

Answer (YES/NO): YES